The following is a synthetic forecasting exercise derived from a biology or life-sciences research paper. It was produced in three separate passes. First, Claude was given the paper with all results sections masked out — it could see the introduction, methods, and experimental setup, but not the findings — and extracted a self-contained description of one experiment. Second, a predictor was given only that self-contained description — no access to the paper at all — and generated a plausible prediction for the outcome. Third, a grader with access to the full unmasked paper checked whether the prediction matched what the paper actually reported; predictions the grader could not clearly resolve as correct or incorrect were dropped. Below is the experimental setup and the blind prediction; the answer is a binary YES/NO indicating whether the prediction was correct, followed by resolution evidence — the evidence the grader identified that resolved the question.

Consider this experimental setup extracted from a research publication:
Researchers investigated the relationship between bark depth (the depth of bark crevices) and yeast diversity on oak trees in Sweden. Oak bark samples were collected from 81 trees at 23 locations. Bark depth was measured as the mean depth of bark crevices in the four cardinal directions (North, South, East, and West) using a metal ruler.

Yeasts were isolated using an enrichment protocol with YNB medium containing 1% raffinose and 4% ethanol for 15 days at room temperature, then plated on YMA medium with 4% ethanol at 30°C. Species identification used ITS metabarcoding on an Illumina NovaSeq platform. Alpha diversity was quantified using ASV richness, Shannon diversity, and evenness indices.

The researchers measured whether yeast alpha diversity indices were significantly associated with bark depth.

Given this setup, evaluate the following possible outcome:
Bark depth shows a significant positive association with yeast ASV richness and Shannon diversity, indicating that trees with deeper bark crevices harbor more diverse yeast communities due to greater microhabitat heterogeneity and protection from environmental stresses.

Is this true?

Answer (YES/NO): NO